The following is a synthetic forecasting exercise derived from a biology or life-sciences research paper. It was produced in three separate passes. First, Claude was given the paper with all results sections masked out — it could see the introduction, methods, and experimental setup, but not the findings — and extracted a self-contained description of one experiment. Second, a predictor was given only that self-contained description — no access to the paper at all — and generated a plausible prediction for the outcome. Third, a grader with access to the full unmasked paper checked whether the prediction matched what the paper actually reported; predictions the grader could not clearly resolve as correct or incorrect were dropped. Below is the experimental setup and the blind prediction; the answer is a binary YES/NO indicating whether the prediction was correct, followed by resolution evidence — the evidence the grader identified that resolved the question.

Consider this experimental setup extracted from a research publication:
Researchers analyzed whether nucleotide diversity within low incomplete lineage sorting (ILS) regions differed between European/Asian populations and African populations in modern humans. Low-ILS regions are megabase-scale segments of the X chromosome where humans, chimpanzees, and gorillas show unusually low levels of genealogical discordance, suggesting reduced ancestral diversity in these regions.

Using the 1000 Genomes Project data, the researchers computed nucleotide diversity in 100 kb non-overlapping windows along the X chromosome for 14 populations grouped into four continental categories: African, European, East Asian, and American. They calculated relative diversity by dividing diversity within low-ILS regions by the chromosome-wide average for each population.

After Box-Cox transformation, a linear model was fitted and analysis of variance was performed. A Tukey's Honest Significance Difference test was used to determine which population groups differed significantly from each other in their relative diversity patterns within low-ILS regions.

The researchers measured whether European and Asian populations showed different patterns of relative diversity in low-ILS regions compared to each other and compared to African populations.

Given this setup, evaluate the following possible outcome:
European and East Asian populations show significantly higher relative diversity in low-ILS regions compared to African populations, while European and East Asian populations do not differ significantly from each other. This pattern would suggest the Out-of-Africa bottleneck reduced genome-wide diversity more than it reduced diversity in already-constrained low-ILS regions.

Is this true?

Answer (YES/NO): NO